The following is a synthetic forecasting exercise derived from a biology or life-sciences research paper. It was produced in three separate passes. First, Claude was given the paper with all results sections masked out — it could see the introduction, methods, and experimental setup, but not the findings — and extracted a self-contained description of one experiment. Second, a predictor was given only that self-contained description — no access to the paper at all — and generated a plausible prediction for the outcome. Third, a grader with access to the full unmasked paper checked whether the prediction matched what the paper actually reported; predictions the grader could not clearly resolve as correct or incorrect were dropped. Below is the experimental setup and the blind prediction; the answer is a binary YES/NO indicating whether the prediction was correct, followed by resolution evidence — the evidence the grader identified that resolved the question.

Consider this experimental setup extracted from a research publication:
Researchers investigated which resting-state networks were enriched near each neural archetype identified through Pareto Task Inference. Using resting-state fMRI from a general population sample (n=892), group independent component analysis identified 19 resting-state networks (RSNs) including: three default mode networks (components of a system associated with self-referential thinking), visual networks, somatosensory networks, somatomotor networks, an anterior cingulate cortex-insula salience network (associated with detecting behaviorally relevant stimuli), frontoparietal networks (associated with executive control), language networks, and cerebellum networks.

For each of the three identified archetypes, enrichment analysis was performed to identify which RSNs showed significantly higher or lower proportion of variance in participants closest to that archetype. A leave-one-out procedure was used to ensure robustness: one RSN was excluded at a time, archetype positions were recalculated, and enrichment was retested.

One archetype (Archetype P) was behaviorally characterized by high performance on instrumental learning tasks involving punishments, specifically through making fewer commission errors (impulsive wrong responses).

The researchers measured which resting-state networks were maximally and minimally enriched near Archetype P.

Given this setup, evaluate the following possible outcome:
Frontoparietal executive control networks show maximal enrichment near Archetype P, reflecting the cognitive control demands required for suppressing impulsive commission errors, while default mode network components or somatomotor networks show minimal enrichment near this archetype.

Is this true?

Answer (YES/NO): NO